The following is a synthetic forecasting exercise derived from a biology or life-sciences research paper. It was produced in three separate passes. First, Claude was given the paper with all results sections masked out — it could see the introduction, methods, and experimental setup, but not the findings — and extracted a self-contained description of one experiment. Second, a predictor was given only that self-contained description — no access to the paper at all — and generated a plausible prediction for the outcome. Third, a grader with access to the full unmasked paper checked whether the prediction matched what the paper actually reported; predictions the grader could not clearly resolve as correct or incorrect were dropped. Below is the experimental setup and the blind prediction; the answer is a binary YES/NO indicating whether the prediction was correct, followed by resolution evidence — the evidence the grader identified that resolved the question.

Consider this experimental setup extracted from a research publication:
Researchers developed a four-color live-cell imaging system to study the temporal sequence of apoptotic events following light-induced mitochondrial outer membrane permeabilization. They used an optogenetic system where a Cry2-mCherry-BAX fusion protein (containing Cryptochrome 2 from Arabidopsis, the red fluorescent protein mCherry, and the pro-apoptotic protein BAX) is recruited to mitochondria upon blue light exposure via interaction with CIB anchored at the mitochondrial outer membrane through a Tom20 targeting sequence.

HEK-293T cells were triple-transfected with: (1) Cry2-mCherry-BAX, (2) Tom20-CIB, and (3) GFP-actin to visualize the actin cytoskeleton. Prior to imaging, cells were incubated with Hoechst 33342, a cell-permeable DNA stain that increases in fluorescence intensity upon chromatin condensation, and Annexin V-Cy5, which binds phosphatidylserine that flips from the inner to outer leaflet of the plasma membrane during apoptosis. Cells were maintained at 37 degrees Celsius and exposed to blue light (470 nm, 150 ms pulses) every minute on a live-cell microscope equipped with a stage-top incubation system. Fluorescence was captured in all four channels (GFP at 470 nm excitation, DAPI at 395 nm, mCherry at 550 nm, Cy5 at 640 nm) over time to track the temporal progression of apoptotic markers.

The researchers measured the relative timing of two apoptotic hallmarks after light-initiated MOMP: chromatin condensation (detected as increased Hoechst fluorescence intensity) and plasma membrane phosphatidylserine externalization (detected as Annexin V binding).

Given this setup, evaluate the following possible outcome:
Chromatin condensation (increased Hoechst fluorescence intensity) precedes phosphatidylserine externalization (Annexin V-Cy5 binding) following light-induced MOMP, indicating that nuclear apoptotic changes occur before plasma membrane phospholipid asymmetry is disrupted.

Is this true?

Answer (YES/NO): NO